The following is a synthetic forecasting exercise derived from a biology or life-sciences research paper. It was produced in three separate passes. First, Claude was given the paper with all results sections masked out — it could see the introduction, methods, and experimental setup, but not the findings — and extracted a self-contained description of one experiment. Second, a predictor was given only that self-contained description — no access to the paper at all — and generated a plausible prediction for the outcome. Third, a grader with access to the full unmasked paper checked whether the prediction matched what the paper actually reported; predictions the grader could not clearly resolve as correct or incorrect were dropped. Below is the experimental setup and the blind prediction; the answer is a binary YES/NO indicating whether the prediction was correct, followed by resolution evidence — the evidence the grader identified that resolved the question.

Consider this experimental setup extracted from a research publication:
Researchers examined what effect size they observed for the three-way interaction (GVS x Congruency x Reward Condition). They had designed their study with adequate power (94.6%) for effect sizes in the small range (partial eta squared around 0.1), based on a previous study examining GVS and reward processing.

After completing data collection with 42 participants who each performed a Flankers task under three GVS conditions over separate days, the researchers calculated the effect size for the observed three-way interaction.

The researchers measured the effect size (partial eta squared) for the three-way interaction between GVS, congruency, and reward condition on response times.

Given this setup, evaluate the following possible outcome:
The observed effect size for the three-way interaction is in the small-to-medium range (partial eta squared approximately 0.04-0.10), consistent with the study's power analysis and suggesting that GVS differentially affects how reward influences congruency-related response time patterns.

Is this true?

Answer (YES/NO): NO